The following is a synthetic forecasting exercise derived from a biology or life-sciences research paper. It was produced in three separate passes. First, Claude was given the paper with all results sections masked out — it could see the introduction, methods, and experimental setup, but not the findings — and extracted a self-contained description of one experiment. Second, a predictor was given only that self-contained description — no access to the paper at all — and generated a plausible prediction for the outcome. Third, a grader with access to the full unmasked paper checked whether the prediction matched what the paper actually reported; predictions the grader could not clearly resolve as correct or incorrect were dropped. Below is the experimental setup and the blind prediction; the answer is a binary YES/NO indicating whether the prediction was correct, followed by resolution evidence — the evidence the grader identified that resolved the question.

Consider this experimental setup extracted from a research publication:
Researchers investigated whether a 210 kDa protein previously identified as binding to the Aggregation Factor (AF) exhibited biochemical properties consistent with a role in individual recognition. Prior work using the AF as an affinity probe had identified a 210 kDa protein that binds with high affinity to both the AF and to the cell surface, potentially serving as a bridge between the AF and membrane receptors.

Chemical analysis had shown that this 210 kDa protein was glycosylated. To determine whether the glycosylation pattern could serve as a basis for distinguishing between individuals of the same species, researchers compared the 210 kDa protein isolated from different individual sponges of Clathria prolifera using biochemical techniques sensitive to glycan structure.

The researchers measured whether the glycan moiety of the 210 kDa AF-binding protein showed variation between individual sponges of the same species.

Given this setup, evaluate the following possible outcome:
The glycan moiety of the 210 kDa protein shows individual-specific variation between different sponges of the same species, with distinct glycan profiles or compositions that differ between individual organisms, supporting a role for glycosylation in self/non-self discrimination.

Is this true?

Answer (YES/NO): YES